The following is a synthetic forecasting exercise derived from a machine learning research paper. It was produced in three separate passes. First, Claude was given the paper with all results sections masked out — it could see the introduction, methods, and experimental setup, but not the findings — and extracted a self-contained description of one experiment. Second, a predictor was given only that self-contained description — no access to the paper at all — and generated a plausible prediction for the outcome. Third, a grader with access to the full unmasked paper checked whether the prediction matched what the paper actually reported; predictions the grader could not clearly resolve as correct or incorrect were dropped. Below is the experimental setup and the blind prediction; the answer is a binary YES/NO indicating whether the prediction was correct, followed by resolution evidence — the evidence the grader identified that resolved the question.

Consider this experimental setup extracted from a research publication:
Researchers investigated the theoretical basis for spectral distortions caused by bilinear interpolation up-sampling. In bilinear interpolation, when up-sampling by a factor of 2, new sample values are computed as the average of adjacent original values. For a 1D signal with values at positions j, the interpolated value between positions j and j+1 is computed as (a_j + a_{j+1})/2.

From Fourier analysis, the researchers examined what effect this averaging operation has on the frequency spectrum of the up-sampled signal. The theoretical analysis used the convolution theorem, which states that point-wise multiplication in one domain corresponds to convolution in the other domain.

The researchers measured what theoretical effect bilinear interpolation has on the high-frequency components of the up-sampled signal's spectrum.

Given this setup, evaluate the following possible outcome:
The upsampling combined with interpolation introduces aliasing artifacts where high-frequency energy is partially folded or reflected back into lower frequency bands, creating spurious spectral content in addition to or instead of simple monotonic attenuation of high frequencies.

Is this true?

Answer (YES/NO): NO